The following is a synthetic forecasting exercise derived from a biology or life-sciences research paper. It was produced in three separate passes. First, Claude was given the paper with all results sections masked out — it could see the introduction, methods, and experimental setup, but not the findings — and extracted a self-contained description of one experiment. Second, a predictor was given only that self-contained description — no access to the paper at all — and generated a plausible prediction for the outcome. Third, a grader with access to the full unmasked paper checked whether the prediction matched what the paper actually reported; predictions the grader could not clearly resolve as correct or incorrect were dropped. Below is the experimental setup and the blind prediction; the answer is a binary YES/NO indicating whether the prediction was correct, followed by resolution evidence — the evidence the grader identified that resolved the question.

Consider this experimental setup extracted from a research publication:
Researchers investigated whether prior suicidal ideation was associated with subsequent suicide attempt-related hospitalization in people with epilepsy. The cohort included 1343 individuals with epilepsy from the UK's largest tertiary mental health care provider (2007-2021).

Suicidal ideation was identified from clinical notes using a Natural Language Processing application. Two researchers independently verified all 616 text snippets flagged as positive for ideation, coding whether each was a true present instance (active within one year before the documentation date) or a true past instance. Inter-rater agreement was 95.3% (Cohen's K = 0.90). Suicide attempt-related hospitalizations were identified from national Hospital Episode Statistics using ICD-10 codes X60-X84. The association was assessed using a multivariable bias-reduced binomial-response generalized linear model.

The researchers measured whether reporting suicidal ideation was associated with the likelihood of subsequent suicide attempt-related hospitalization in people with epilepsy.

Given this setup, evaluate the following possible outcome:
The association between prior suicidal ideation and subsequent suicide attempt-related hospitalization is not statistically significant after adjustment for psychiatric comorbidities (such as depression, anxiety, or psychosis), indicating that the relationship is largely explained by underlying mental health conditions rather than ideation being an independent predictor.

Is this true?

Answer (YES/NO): NO